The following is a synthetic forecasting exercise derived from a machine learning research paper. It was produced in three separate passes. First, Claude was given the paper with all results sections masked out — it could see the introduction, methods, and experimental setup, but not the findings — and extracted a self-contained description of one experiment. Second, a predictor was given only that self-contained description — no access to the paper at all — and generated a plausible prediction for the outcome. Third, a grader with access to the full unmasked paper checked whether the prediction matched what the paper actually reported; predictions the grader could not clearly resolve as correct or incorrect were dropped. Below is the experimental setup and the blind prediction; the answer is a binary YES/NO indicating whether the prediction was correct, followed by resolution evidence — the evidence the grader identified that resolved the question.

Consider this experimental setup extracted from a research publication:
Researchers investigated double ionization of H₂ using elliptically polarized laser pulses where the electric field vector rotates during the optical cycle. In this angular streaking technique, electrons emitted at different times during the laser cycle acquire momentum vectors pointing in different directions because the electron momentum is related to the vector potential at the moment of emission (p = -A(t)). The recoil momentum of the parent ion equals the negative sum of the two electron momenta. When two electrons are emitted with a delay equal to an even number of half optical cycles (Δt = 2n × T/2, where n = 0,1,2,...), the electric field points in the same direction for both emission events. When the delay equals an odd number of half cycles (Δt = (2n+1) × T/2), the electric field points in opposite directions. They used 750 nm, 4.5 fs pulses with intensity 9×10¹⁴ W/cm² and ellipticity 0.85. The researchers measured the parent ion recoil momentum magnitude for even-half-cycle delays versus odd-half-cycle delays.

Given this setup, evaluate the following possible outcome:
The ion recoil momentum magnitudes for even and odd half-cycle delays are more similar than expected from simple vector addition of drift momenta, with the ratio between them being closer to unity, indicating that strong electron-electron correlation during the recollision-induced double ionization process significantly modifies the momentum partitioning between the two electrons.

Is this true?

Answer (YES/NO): NO